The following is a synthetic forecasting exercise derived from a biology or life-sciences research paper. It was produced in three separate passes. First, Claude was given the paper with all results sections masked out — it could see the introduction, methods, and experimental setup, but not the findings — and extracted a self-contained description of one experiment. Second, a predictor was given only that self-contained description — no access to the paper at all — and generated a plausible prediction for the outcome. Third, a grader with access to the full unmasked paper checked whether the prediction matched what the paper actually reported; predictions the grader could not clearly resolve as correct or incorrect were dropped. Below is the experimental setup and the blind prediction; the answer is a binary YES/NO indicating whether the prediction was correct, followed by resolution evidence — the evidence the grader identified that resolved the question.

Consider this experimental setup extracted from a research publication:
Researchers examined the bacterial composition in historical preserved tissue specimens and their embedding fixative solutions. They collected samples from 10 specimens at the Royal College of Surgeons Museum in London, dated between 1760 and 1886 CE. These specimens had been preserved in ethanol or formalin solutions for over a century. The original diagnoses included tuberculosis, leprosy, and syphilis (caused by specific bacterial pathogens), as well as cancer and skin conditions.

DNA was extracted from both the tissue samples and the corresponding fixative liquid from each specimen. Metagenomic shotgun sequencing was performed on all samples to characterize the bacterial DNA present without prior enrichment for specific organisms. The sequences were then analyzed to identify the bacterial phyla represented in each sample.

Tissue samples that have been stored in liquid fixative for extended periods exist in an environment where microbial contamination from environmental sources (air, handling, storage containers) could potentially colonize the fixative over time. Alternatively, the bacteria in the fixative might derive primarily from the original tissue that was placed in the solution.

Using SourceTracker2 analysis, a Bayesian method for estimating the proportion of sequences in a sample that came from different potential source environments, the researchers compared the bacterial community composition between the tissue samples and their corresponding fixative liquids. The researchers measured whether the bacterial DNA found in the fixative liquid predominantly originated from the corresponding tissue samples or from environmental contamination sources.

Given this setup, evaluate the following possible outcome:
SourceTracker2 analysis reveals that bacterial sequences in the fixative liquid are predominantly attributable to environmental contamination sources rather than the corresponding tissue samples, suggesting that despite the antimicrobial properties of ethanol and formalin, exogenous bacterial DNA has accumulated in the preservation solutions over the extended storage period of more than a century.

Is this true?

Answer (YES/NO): YES